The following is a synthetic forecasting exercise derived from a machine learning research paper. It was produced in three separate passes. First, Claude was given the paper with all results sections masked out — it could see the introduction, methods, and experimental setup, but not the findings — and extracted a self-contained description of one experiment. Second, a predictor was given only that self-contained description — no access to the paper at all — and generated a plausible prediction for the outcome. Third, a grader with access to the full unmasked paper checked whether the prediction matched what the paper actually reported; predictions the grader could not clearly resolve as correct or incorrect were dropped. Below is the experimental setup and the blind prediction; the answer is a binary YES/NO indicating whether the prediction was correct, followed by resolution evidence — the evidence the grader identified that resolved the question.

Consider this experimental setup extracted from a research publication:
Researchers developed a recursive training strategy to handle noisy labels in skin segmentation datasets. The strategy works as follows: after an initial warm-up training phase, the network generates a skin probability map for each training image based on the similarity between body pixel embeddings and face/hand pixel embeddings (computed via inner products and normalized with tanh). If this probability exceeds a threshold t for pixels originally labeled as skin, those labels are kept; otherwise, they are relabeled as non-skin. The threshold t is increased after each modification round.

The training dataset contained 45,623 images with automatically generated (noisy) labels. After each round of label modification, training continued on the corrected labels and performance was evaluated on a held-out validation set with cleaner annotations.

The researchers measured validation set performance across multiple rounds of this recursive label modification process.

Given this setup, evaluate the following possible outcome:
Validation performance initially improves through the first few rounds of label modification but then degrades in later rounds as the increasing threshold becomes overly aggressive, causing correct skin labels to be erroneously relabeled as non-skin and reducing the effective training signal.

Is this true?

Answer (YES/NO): YES